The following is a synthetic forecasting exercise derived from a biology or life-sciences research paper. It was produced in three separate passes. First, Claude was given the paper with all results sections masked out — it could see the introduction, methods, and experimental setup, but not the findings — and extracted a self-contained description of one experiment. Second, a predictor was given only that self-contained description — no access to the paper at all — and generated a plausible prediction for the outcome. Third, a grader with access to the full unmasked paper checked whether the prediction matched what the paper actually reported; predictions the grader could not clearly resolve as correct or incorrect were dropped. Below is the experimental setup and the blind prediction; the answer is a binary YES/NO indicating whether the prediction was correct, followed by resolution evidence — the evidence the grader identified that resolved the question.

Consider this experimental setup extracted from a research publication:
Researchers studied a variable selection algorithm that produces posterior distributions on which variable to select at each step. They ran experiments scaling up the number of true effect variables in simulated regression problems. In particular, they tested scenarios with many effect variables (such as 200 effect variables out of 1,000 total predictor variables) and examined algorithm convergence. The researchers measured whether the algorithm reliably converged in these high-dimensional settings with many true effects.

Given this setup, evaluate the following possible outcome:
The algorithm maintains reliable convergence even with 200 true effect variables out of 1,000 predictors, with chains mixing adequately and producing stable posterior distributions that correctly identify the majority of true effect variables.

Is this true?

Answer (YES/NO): NO